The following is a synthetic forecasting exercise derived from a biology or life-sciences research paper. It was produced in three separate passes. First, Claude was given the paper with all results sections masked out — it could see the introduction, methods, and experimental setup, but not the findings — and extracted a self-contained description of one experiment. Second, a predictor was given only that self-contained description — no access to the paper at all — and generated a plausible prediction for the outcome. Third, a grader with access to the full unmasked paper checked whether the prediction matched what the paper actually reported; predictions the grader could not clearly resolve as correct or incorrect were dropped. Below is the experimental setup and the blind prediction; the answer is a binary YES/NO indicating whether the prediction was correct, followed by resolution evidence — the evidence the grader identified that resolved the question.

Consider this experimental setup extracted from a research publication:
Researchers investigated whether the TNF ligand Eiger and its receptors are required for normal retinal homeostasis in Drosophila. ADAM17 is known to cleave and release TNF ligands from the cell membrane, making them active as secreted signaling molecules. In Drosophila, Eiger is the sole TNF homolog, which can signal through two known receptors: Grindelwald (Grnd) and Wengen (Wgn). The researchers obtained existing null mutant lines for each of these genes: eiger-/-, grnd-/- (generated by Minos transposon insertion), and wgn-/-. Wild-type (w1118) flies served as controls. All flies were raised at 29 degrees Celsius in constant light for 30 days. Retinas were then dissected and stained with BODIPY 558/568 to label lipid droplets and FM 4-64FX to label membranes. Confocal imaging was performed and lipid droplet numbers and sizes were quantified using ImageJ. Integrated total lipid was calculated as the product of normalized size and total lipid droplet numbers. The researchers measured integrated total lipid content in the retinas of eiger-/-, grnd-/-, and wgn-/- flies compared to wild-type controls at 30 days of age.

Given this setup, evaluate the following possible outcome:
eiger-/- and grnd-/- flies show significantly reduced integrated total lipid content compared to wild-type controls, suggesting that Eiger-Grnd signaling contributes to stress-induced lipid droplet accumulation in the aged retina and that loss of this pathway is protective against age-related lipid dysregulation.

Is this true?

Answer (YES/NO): NO